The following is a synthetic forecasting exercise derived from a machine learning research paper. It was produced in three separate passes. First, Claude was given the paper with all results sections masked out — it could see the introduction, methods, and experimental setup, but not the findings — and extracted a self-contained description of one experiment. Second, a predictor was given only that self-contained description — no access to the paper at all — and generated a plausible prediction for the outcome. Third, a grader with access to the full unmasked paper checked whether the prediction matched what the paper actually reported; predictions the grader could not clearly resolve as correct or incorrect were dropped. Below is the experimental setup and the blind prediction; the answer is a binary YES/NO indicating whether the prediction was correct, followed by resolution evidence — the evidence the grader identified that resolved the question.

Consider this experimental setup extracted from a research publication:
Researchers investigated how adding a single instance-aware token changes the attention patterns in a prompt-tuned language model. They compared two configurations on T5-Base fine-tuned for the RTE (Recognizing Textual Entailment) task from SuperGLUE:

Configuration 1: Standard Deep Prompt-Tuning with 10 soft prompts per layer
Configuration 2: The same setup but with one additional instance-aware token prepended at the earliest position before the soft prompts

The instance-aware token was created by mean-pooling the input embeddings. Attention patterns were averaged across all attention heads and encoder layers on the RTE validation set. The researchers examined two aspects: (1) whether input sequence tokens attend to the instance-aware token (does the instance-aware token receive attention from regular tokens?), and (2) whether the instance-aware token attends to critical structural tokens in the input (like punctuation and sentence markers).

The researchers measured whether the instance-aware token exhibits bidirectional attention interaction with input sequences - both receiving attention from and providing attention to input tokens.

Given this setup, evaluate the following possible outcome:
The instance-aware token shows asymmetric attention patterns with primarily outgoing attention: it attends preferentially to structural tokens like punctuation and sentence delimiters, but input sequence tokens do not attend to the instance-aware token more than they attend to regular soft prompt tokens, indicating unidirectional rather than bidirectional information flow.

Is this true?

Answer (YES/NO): NO